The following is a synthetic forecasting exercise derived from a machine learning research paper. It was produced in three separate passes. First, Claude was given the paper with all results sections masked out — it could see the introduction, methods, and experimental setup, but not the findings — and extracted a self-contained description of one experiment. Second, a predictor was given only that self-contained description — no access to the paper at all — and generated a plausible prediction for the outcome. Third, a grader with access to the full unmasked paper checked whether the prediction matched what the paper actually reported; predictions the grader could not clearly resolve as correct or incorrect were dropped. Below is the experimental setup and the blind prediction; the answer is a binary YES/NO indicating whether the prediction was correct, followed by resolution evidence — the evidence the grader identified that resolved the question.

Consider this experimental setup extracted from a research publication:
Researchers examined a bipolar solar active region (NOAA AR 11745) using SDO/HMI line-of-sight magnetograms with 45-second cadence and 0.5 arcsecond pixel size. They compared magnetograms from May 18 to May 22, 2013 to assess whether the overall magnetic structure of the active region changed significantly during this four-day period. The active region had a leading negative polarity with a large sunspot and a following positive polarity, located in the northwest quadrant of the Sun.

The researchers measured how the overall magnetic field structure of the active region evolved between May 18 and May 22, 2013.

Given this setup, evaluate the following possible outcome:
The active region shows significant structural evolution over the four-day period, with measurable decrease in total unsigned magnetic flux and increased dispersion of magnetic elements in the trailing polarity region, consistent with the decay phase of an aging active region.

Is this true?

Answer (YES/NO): NO